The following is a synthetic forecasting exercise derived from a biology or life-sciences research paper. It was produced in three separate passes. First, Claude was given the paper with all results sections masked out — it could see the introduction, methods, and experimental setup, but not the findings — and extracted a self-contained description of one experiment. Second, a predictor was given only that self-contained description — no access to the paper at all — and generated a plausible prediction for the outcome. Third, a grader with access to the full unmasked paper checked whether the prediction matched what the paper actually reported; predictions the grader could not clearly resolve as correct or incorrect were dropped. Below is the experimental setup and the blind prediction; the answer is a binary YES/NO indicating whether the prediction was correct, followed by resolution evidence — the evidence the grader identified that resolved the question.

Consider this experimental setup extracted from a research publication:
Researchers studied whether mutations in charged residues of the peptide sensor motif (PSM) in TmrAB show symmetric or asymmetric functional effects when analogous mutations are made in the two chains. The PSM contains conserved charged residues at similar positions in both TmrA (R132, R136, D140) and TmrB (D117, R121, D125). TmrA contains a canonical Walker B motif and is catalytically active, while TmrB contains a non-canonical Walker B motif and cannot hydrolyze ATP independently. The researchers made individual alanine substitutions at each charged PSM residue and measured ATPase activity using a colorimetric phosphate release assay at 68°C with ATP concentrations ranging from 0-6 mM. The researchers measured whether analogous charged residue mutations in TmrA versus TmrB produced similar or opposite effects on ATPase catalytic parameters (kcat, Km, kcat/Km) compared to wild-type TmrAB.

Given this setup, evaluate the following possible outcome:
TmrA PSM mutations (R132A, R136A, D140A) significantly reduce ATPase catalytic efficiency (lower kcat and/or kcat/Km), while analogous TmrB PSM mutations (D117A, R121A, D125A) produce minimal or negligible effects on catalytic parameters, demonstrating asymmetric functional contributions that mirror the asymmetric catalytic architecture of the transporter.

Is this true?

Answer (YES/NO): NO